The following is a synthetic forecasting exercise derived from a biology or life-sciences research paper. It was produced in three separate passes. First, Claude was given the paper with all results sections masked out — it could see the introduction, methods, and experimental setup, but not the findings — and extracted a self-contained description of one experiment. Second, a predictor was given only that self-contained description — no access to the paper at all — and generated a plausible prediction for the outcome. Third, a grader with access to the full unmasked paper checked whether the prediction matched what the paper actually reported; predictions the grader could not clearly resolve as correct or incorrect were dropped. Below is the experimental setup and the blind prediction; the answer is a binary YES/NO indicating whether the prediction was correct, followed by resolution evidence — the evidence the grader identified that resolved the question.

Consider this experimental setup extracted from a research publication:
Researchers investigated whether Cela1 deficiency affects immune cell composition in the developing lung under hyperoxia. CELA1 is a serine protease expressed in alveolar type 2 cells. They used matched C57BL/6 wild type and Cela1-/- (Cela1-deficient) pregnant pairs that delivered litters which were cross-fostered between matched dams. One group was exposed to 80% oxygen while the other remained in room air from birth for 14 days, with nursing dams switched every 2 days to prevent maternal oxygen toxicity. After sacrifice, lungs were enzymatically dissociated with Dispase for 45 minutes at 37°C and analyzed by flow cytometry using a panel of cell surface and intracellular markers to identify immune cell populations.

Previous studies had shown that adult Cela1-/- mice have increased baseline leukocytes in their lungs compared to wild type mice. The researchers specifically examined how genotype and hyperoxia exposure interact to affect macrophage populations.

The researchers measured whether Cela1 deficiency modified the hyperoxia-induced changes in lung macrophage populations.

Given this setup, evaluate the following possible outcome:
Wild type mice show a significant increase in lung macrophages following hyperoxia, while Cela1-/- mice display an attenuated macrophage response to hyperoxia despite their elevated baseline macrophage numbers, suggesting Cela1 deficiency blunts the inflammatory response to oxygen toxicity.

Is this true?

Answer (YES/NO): NO